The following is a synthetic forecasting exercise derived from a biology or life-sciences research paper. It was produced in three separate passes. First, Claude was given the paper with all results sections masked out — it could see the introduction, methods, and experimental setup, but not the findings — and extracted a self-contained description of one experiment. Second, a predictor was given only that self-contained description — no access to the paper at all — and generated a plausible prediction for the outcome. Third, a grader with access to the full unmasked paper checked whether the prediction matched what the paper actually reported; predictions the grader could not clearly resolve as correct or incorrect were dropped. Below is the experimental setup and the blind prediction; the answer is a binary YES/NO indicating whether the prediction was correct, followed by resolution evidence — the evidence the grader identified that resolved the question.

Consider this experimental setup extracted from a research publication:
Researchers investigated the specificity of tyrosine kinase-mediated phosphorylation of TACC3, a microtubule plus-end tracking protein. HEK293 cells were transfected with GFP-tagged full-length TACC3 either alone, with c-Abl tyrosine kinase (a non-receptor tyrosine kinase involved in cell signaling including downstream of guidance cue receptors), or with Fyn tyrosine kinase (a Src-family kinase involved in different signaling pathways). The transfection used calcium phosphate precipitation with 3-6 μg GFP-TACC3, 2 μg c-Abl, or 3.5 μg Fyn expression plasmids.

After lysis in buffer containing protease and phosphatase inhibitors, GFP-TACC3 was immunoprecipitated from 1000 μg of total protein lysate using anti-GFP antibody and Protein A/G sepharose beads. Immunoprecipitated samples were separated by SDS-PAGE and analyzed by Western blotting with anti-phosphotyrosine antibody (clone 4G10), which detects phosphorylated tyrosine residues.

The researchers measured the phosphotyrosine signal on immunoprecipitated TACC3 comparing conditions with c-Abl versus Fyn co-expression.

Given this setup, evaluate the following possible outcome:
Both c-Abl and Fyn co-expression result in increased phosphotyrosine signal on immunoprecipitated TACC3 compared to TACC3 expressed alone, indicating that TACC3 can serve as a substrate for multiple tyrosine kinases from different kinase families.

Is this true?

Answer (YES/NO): NO